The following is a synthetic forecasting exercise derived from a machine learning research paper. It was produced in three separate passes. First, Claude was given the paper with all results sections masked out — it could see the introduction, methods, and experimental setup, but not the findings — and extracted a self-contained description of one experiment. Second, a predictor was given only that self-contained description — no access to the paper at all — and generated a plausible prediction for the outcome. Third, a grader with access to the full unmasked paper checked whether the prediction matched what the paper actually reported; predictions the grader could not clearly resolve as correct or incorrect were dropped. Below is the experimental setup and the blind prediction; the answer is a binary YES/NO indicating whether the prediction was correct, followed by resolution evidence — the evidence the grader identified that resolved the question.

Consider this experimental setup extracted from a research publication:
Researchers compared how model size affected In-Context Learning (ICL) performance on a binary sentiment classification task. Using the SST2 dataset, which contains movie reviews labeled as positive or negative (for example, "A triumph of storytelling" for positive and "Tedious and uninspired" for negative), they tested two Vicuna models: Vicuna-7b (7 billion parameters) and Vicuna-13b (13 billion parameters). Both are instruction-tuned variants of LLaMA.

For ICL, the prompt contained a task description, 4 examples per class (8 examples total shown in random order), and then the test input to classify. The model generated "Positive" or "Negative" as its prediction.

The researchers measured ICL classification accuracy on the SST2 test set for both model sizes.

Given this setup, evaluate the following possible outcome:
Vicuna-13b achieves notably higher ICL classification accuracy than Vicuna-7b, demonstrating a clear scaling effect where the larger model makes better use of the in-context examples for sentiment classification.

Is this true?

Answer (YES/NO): NO